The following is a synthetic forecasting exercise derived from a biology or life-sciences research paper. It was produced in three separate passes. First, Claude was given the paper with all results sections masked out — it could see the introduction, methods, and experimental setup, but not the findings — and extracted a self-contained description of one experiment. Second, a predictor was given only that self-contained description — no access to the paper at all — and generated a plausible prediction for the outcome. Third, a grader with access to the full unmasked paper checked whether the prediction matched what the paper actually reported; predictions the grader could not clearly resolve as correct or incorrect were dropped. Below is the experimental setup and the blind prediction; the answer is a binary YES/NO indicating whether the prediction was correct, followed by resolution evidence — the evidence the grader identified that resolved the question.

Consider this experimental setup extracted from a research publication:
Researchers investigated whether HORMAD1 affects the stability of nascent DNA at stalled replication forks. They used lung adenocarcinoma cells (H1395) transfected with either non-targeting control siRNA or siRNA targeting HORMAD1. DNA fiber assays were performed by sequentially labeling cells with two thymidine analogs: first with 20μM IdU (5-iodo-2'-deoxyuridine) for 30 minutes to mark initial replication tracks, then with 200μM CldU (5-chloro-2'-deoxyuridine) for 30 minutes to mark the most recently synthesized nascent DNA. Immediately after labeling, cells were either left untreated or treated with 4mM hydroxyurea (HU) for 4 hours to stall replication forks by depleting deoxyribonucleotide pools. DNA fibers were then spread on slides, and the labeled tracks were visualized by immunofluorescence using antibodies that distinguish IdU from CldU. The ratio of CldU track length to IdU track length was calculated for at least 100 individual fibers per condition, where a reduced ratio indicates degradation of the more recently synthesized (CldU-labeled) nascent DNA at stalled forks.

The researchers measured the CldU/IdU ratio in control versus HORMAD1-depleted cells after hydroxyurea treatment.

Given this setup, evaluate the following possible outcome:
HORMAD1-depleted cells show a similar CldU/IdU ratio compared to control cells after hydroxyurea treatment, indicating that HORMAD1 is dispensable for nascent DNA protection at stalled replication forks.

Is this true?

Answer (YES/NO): NO